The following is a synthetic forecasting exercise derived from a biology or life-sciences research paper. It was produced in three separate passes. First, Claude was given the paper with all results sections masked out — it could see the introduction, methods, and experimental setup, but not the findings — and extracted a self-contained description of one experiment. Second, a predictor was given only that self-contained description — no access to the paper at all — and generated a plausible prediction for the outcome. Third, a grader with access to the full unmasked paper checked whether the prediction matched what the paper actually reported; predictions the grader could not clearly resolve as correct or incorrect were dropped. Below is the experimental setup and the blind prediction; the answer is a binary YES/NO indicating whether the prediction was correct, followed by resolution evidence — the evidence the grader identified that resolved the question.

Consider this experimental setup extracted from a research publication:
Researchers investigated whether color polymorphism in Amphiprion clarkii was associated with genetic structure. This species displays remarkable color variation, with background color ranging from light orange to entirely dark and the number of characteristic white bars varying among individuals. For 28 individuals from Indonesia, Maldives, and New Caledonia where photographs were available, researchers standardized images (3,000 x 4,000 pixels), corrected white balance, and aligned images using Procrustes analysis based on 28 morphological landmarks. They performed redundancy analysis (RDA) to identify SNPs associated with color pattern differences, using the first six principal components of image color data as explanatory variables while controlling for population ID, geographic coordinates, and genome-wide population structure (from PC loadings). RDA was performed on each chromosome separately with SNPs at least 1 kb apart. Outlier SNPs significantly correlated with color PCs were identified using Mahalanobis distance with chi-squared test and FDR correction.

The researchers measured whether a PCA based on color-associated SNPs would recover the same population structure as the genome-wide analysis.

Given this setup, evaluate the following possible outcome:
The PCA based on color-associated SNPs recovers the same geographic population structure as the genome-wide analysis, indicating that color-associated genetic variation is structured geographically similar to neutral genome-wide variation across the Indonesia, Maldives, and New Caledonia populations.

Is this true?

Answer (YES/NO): NO